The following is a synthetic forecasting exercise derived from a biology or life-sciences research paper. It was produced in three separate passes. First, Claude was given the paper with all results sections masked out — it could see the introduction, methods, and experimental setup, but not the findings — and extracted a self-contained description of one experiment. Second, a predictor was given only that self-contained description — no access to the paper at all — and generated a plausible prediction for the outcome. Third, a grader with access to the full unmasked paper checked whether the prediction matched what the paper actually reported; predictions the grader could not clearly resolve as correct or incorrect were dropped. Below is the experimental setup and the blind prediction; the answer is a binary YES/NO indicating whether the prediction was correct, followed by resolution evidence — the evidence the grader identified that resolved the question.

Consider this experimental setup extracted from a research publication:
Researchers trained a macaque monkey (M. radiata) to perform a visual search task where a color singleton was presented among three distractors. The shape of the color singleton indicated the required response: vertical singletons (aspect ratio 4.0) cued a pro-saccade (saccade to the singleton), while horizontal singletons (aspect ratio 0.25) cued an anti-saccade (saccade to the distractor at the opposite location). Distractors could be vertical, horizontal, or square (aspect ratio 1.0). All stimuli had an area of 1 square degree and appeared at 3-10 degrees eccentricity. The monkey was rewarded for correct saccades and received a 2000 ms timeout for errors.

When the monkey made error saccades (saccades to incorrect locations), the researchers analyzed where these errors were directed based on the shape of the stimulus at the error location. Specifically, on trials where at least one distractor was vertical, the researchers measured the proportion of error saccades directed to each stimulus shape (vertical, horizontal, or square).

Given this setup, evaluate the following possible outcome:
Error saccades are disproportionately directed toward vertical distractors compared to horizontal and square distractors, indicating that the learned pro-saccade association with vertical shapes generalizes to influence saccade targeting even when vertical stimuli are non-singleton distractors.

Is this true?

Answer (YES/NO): YES